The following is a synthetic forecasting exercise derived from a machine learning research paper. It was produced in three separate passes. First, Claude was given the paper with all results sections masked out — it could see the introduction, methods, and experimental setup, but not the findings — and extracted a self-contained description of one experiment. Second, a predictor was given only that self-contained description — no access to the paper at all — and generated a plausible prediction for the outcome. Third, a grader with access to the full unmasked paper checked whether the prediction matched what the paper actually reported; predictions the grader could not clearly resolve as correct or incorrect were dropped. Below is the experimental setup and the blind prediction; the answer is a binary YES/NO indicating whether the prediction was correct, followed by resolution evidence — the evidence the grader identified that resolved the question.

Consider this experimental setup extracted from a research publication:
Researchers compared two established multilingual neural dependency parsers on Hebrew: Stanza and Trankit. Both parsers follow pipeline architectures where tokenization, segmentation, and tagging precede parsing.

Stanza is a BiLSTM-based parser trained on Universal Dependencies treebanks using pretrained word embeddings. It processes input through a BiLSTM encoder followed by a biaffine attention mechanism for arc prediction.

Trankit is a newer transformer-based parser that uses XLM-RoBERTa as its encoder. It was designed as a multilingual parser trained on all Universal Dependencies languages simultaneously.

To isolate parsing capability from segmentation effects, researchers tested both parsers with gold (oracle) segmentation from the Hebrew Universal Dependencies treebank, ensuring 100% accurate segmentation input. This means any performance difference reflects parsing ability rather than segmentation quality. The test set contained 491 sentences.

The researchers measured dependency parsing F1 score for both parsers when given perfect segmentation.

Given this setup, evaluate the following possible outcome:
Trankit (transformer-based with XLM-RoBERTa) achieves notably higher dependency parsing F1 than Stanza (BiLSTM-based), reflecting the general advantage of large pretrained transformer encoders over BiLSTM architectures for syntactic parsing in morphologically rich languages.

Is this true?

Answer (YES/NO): YES